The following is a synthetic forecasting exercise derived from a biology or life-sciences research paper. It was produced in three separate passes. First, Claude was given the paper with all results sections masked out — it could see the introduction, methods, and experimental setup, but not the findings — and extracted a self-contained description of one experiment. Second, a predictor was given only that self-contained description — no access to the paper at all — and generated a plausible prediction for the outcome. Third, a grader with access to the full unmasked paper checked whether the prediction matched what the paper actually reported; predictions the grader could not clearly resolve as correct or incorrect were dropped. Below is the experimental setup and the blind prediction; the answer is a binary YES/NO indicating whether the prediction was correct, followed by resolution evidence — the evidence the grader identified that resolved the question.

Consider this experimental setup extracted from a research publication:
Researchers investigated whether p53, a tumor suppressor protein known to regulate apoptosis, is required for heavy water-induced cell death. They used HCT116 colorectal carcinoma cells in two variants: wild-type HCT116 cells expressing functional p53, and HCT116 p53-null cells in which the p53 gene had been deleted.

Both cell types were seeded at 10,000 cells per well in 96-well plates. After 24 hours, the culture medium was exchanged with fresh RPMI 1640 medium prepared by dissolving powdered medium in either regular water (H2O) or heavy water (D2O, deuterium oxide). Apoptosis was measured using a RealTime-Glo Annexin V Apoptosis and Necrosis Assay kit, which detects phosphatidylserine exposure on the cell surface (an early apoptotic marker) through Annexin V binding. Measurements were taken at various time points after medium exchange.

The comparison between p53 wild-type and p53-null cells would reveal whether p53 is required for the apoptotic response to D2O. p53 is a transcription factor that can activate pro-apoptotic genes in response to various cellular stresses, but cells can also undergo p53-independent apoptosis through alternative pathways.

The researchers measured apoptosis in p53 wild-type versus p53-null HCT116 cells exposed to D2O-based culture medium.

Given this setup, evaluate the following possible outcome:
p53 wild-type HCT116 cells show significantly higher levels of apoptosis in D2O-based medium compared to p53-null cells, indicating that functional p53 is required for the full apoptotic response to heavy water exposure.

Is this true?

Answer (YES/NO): YES